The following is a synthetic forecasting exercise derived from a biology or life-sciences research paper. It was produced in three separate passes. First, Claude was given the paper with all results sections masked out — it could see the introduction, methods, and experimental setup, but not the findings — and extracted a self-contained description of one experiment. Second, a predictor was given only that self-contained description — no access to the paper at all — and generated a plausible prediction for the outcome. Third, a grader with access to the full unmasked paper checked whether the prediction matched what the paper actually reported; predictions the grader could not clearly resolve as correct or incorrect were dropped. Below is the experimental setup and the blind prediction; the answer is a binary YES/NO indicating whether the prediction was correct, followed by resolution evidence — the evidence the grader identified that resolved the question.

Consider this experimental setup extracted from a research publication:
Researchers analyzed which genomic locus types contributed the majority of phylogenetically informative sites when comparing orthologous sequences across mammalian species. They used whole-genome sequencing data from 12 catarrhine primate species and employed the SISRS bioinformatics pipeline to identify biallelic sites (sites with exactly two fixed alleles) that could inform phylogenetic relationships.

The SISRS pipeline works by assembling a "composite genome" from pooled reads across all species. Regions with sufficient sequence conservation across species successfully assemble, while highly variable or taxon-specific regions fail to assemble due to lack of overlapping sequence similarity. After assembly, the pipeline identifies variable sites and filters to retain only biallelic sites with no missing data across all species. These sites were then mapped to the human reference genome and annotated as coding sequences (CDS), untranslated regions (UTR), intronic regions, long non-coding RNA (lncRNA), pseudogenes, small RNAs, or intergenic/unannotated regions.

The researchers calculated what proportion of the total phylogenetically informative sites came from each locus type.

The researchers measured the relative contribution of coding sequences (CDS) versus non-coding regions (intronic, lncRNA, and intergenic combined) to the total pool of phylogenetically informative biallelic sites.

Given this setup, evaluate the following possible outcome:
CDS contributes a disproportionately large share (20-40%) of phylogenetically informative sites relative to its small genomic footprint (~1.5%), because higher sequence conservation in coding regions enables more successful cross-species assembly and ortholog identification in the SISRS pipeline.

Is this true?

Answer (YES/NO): NO